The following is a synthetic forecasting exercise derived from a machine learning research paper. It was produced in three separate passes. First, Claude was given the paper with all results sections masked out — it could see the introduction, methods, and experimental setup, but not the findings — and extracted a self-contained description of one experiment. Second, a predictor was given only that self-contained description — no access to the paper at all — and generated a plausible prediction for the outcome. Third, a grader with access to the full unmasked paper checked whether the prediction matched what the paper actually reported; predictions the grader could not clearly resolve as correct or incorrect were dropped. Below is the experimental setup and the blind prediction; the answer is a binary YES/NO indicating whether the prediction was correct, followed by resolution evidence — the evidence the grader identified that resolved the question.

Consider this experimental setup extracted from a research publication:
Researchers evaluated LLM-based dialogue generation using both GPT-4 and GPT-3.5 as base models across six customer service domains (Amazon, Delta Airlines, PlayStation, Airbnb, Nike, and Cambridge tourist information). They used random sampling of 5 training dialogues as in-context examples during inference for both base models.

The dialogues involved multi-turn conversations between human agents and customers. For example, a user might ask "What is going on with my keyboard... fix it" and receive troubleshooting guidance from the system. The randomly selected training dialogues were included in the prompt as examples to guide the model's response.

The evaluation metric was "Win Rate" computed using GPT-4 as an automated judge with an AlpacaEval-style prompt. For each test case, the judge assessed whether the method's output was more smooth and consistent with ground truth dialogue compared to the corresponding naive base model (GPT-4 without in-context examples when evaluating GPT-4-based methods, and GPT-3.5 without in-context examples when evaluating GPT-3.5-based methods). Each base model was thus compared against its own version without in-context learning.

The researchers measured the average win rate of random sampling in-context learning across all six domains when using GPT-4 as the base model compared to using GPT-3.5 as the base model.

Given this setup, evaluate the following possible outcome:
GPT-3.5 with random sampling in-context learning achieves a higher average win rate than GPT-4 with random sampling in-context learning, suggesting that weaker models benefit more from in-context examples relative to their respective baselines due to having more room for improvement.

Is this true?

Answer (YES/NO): NO